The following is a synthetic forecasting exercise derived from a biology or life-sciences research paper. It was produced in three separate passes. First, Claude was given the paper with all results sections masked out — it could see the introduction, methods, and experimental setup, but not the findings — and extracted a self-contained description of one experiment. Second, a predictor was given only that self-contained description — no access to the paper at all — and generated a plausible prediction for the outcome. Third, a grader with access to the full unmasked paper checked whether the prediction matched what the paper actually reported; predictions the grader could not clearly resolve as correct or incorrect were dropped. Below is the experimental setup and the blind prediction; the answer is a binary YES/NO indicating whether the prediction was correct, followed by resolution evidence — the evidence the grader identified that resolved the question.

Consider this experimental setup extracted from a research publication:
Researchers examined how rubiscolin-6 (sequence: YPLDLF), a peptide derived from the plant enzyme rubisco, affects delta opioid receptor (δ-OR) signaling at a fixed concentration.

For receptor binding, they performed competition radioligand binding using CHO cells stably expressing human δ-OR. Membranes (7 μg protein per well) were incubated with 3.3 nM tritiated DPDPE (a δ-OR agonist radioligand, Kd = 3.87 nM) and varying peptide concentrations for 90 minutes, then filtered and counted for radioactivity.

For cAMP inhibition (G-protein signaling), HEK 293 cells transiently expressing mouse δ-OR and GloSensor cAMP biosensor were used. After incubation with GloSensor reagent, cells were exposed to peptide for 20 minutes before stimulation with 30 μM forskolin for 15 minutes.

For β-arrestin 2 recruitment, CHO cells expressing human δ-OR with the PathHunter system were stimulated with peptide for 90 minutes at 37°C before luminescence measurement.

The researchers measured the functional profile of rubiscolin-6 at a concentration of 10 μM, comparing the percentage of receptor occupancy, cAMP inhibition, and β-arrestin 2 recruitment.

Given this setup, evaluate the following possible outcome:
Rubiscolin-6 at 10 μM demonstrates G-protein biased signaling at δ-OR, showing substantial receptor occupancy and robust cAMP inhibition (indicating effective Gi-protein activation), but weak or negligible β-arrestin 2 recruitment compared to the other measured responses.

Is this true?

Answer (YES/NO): YES